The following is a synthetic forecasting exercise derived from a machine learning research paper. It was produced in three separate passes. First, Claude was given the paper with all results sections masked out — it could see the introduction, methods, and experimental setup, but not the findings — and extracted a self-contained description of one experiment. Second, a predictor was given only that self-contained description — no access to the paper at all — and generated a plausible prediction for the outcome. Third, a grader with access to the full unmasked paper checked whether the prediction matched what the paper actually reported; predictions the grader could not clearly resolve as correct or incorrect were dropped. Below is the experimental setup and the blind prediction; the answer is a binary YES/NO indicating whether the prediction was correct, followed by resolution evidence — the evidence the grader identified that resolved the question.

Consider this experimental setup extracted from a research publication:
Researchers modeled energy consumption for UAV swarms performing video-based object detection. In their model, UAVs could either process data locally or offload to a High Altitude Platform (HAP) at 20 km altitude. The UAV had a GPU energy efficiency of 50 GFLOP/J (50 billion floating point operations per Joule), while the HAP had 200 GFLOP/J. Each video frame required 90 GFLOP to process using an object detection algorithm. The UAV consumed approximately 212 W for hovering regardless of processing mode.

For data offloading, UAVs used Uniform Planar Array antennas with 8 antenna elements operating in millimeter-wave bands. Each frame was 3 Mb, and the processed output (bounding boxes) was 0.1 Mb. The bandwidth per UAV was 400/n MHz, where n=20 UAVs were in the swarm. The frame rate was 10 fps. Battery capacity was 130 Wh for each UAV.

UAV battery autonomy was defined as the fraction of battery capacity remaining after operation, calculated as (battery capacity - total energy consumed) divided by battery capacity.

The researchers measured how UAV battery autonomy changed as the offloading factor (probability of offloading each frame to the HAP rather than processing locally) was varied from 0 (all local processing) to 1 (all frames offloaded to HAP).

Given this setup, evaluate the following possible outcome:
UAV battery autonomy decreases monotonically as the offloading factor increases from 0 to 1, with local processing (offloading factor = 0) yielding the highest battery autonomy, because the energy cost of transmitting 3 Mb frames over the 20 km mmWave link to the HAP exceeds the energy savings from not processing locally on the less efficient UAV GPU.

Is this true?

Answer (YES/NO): NO